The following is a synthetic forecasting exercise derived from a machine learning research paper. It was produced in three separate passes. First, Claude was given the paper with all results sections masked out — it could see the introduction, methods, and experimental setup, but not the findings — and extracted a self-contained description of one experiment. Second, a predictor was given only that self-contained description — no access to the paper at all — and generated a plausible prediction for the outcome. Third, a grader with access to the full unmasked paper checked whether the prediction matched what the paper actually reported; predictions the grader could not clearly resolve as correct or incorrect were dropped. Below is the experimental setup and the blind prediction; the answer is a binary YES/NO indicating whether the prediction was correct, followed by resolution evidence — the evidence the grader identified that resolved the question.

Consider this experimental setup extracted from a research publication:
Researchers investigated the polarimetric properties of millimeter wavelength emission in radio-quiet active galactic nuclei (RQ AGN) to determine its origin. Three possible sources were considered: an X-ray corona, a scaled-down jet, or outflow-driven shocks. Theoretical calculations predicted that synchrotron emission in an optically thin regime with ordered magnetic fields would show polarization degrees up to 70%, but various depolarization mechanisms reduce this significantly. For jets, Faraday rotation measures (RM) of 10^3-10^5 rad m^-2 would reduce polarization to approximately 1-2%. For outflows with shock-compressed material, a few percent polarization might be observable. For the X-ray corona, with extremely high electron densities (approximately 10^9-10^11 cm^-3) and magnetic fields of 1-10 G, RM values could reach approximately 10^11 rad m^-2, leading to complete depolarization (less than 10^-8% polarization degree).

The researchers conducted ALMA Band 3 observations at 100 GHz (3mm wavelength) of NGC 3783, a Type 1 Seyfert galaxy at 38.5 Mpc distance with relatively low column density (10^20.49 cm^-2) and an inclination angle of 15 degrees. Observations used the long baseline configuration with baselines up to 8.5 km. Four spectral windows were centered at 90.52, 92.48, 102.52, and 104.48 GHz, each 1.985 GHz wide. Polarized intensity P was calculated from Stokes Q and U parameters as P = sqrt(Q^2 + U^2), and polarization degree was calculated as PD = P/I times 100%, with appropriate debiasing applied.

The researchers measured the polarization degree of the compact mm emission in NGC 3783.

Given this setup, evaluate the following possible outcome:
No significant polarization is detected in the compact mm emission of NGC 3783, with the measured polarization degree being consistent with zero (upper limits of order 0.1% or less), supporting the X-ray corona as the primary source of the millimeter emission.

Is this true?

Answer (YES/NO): NO